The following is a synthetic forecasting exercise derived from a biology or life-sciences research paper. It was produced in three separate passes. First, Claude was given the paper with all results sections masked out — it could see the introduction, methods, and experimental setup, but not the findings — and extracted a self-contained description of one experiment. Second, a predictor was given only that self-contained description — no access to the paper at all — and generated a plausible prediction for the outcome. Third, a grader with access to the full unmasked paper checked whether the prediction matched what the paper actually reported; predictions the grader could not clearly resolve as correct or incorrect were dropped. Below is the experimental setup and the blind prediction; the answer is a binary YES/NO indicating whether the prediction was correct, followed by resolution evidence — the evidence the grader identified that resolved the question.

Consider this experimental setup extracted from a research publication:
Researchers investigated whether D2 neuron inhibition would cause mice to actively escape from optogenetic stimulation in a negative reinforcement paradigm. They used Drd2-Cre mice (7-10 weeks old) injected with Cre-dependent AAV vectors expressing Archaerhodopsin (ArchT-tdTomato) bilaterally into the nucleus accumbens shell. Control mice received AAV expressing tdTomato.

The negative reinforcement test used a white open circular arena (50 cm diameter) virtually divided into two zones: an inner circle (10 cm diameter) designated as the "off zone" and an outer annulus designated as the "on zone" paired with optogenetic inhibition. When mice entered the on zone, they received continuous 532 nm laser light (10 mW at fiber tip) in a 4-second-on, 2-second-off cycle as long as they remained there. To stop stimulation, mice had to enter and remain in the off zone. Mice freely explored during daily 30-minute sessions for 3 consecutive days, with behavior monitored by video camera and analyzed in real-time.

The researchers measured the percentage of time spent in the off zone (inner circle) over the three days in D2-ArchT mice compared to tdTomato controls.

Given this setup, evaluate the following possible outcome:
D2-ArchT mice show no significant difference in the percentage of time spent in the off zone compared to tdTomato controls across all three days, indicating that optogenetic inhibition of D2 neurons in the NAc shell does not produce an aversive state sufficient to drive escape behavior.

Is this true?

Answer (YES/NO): NO